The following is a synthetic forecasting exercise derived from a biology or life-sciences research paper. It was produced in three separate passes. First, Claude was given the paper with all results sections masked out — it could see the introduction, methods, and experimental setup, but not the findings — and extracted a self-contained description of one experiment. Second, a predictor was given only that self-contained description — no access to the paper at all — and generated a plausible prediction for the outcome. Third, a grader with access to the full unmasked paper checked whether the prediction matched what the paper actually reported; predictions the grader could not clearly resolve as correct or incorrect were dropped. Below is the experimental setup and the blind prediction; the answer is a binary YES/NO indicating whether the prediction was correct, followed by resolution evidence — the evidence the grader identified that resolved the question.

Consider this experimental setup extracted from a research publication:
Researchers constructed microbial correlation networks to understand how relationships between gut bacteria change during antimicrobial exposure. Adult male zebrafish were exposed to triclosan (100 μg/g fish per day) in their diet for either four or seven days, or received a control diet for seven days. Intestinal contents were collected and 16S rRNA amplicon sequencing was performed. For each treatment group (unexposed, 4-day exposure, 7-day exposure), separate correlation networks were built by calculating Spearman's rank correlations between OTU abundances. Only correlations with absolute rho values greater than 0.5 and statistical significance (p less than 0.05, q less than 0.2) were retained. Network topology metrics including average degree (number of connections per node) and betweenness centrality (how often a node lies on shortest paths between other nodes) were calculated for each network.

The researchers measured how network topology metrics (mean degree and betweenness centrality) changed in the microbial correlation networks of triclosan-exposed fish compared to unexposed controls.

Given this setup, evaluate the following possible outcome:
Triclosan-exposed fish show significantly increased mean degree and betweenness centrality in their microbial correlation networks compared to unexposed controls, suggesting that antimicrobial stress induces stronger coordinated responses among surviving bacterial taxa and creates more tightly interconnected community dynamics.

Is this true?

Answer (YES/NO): YES